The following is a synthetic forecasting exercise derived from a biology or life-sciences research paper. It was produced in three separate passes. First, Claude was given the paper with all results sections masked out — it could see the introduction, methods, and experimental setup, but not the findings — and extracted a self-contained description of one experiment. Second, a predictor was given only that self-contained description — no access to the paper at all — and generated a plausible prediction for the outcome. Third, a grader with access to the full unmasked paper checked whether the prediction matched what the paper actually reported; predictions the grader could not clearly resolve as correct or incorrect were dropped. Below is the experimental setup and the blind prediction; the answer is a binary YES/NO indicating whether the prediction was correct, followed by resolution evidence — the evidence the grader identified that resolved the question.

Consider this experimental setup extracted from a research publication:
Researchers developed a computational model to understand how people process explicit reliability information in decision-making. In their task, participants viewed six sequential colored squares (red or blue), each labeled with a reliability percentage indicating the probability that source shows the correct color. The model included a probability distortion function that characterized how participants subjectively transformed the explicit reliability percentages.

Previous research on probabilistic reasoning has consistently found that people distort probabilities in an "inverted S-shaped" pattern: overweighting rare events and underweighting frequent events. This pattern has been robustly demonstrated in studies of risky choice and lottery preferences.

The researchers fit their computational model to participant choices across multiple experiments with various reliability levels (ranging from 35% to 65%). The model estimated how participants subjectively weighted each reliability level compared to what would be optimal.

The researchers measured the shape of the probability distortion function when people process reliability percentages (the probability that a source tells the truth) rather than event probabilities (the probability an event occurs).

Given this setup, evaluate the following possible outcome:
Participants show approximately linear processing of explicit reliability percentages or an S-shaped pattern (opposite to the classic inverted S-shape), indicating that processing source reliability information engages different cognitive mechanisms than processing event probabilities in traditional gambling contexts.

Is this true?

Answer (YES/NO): YES